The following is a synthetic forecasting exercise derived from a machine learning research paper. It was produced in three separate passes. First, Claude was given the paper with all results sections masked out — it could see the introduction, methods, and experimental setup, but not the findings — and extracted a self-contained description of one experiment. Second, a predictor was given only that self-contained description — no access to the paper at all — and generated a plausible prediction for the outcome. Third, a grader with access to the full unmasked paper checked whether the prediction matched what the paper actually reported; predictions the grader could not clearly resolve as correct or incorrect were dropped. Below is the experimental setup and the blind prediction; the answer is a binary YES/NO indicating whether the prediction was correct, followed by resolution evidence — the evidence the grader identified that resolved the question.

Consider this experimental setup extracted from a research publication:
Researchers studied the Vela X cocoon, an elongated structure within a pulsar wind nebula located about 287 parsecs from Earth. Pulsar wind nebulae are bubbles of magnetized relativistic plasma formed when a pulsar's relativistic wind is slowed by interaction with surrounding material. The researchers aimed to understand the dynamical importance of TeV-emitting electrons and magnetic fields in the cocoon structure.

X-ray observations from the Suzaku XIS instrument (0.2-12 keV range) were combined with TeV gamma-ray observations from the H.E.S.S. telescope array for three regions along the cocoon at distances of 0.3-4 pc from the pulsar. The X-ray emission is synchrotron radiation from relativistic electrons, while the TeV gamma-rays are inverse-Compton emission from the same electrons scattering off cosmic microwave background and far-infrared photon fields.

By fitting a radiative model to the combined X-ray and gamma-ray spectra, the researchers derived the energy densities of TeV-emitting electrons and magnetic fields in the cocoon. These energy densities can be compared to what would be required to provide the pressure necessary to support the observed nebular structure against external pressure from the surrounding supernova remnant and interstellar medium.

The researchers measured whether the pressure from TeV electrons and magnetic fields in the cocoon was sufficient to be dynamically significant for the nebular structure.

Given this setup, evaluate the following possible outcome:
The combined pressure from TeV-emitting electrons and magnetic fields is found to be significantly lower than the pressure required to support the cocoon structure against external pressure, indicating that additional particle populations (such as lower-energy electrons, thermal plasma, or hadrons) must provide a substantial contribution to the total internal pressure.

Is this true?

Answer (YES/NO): YES